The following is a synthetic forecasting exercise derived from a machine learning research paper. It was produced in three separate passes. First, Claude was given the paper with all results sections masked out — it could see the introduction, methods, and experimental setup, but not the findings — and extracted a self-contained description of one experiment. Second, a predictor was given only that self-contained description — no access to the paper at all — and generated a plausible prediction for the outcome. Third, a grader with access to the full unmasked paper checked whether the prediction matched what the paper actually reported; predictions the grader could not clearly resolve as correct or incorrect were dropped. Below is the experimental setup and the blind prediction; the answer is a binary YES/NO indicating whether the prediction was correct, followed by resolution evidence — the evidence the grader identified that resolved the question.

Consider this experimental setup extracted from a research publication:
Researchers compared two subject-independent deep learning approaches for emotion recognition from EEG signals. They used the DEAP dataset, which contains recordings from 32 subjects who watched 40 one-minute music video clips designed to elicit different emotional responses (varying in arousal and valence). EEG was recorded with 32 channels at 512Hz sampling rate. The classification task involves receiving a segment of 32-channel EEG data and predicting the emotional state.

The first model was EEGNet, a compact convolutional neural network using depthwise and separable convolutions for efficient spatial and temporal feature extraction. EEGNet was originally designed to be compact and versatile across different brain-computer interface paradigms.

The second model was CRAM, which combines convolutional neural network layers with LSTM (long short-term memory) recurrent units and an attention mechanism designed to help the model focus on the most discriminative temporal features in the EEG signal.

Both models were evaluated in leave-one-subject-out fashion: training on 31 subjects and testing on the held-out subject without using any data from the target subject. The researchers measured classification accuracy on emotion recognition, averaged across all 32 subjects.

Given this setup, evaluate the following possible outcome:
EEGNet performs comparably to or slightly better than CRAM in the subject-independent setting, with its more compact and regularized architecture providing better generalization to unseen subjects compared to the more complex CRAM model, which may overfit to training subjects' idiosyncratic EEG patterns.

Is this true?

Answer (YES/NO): NO